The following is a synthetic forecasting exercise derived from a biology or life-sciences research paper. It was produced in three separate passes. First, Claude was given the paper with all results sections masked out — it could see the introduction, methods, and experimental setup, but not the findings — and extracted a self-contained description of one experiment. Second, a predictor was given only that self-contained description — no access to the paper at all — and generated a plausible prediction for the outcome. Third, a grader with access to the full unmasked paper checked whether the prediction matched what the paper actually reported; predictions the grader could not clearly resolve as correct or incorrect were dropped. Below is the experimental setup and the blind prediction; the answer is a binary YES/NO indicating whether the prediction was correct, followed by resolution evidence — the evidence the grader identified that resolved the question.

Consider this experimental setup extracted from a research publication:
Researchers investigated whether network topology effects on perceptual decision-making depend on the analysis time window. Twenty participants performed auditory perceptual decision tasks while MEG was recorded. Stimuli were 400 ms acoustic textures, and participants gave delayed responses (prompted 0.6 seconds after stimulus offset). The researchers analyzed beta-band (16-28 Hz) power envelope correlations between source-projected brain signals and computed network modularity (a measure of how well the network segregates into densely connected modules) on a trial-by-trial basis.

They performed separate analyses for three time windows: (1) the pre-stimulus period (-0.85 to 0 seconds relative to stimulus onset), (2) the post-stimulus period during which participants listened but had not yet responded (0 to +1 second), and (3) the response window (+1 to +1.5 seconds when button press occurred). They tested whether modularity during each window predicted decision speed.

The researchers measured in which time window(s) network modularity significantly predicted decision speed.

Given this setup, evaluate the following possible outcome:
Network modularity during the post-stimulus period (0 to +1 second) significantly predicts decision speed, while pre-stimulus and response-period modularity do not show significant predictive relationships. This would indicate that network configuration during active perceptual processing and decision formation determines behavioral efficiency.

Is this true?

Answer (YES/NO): NO